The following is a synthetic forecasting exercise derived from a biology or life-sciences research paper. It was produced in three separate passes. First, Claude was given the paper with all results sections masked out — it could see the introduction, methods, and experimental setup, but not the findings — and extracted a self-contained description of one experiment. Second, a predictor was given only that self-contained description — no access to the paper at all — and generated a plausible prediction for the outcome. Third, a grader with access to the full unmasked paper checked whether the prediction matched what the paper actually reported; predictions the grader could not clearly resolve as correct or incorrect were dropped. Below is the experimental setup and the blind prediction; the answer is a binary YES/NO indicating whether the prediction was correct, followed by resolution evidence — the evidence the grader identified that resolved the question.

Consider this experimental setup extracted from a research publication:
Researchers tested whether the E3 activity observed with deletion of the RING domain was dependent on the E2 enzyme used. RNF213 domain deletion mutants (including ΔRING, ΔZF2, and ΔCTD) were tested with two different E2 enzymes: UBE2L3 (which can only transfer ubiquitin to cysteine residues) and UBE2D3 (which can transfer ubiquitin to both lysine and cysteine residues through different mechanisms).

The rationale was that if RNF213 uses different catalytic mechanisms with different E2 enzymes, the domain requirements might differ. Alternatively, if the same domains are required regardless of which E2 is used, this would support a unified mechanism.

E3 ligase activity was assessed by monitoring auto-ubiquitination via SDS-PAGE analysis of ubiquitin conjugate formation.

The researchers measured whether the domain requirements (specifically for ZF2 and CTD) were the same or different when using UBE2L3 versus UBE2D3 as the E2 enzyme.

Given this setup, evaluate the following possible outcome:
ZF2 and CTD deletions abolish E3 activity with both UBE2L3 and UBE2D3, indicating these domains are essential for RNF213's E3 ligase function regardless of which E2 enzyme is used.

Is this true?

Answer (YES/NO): YES